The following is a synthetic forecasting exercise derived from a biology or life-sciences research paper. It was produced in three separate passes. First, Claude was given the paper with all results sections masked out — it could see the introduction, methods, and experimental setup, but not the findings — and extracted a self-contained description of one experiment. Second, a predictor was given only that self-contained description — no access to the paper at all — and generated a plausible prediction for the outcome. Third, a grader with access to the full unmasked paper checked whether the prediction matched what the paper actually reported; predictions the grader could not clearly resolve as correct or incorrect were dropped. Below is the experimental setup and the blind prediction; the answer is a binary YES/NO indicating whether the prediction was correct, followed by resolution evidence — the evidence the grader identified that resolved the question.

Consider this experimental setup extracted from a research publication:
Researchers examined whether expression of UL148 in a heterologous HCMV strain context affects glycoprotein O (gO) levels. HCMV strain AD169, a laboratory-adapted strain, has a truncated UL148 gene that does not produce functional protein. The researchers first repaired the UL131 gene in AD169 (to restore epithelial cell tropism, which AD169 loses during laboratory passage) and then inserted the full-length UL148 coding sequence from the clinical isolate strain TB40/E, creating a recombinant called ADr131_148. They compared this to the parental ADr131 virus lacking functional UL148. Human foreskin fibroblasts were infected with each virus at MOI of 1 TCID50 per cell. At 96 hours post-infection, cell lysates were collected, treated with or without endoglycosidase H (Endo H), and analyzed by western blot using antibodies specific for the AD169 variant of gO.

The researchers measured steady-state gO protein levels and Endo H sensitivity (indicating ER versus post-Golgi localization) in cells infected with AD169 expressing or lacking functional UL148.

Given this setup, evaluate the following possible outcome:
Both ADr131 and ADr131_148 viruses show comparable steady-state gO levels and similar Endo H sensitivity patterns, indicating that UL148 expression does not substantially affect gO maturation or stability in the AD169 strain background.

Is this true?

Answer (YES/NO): NO